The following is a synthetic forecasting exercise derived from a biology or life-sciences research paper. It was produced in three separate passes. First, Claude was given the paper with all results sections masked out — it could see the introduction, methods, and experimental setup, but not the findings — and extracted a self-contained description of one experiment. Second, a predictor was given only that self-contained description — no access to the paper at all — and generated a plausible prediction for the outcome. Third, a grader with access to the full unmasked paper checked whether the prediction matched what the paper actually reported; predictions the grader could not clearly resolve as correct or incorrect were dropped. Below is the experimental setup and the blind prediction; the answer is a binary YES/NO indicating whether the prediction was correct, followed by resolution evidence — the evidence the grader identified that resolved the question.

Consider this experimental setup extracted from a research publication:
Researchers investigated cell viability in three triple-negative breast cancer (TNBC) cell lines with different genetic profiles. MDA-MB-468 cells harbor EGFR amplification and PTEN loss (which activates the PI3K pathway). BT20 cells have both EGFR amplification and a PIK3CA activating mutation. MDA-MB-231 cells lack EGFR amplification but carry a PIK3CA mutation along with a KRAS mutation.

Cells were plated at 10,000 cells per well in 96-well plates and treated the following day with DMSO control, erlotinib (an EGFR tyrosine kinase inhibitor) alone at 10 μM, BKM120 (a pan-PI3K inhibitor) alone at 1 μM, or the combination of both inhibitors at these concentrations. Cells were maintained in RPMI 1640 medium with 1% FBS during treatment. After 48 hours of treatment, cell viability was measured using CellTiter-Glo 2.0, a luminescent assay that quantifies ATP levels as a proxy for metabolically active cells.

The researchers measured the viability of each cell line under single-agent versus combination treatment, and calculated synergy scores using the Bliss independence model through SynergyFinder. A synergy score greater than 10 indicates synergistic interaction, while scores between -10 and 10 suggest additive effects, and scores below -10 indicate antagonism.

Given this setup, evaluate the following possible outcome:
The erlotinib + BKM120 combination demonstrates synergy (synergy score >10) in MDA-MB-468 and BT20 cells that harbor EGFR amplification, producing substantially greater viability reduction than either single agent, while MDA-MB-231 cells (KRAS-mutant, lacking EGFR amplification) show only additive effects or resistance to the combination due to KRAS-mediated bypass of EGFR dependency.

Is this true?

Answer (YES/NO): YES